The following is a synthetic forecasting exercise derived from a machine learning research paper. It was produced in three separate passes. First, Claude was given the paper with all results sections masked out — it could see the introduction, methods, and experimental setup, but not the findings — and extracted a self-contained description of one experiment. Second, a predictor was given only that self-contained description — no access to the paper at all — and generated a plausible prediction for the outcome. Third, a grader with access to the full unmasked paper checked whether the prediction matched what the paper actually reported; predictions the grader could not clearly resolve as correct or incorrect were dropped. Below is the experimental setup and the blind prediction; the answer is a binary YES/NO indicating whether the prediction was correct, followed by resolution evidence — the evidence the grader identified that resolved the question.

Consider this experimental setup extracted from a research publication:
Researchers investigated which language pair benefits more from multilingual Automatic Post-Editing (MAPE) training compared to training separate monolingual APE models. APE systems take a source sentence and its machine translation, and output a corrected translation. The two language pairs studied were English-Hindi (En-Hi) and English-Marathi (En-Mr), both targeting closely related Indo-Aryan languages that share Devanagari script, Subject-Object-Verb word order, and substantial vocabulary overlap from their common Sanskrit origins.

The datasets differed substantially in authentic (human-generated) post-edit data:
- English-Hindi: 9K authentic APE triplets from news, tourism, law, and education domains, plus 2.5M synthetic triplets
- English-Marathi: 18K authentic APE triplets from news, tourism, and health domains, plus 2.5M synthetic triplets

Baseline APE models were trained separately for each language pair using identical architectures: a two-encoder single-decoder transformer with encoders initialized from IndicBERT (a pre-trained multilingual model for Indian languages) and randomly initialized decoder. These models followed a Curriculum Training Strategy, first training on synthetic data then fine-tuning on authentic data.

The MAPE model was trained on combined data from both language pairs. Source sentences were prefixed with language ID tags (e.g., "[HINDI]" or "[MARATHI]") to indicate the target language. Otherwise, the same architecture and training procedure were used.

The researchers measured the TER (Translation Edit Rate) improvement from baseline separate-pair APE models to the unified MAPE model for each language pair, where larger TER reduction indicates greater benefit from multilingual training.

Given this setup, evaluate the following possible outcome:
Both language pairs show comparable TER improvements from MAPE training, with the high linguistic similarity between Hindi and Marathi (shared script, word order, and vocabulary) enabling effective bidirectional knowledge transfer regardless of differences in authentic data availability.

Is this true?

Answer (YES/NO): NO